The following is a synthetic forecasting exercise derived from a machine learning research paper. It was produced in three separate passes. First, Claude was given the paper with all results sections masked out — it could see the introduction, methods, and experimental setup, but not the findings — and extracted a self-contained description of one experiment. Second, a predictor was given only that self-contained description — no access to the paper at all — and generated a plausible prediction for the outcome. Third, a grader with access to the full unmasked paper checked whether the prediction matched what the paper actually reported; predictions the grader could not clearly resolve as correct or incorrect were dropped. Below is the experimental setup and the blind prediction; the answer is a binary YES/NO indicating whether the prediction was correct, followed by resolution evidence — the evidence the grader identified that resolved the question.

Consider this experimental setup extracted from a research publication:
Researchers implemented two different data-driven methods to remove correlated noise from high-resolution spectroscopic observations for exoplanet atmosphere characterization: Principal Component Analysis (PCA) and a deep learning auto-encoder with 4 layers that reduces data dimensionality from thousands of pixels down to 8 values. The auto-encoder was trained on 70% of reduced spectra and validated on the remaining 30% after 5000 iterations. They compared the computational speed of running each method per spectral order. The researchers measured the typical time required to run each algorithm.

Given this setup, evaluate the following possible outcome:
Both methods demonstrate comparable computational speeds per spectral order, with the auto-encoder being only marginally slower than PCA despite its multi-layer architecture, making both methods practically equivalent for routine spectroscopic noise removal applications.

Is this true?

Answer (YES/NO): NO